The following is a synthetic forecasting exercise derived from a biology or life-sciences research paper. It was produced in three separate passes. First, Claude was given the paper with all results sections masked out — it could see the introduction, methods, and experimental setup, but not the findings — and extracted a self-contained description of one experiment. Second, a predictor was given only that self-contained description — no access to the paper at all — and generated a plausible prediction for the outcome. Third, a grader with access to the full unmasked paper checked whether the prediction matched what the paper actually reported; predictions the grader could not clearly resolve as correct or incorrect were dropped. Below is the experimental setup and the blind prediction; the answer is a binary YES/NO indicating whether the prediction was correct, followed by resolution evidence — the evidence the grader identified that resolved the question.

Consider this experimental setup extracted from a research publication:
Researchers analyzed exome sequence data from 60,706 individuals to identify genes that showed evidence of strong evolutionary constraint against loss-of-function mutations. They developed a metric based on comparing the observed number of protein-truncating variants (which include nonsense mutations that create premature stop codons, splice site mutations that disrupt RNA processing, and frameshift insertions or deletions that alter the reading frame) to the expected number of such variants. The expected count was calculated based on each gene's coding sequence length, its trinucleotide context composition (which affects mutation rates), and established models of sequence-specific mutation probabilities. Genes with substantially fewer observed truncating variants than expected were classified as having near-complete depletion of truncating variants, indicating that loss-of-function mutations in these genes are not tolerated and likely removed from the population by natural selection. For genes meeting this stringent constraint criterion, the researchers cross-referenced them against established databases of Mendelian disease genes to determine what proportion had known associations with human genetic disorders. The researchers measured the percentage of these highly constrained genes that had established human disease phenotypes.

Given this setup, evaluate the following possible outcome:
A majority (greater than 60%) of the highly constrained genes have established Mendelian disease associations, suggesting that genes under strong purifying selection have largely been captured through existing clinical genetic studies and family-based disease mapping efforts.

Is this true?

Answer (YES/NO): NO